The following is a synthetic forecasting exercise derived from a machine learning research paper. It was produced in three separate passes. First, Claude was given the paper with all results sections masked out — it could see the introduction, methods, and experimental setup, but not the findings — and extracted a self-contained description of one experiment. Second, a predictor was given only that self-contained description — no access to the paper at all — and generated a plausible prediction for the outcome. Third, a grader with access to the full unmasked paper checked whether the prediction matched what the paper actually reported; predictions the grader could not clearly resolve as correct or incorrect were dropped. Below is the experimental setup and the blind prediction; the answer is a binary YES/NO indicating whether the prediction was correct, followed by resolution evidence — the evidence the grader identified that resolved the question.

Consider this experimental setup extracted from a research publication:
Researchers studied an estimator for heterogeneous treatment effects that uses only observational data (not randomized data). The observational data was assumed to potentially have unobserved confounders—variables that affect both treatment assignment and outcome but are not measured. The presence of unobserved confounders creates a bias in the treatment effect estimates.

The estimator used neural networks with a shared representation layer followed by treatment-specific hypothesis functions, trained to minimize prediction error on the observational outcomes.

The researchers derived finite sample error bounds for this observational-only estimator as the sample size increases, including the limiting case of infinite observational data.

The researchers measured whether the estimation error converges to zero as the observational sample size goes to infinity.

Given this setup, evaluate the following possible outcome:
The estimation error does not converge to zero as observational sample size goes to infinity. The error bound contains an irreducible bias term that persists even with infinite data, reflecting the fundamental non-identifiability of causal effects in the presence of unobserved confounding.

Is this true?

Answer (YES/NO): YES